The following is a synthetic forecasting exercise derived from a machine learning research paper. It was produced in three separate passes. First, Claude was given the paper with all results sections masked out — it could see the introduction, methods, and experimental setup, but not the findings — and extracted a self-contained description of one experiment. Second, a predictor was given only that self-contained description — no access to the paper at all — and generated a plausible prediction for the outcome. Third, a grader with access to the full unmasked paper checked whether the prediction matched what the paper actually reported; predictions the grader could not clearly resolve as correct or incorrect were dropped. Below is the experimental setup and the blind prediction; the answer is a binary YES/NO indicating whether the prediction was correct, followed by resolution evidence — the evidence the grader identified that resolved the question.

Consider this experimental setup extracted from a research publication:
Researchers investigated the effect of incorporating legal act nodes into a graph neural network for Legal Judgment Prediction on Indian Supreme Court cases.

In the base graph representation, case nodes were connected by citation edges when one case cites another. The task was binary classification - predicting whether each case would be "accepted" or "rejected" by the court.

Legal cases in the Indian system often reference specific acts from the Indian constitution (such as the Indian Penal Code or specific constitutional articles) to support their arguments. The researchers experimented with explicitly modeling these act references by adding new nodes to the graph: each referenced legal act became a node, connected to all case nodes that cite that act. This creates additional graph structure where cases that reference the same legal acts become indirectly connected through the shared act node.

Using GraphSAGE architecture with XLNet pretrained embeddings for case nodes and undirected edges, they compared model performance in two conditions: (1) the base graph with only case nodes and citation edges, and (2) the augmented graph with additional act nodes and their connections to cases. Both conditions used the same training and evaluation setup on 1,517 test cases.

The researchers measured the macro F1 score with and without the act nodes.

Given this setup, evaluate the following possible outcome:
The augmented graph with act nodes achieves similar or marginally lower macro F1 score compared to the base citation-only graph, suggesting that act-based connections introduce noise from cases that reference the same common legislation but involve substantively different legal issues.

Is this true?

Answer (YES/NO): NO